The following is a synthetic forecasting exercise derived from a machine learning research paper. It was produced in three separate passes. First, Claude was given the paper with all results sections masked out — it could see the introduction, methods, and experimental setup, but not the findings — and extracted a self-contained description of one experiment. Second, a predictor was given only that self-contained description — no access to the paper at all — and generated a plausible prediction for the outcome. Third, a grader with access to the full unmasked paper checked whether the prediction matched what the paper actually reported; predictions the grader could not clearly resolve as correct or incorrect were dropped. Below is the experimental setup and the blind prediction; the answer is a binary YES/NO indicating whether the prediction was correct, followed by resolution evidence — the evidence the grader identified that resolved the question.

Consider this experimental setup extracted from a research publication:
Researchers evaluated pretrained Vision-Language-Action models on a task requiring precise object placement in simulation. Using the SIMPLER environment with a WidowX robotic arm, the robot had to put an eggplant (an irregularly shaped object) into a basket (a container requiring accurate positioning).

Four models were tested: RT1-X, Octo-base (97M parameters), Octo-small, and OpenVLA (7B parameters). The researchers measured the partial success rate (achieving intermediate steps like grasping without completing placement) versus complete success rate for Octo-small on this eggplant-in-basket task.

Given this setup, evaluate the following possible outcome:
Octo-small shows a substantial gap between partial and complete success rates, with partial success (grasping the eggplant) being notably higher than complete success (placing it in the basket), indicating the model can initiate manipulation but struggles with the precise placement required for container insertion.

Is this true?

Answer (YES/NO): YES